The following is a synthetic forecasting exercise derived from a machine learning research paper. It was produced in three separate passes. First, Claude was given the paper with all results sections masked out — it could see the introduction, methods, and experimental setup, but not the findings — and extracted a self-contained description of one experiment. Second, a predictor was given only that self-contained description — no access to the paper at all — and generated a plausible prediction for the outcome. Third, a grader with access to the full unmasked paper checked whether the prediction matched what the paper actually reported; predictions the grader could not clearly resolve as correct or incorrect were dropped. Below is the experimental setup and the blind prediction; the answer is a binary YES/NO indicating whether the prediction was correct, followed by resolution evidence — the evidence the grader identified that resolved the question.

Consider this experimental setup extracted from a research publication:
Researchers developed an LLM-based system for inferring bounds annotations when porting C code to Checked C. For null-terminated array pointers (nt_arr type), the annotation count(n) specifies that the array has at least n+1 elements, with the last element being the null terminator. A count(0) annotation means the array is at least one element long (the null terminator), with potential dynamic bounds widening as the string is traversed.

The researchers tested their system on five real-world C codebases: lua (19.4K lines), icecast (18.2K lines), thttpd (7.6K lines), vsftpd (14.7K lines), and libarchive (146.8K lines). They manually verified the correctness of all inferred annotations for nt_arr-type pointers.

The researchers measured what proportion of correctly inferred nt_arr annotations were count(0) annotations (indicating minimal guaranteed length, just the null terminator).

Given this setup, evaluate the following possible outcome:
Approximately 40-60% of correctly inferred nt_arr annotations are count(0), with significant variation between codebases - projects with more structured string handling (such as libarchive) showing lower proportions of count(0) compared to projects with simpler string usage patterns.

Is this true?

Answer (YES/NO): NO